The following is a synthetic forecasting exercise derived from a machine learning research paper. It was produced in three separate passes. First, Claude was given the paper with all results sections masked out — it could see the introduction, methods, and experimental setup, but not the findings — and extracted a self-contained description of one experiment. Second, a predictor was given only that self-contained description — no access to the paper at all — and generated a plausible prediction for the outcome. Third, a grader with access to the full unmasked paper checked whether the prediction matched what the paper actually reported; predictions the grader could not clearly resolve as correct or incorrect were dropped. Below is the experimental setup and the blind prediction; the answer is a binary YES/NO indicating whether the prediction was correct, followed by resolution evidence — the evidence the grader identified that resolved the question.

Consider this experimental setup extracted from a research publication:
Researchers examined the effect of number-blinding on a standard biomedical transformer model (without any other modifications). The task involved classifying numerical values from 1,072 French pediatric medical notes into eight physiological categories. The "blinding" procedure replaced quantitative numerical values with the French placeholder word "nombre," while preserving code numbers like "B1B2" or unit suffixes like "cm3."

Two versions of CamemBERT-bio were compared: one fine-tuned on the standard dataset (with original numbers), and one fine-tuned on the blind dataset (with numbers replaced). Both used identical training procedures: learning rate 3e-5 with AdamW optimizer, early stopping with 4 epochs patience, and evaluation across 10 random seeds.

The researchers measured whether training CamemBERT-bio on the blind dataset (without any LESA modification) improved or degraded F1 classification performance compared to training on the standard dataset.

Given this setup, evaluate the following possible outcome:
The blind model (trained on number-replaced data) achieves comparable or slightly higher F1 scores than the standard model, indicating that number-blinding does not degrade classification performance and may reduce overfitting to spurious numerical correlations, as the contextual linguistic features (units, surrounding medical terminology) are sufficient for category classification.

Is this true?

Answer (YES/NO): YES